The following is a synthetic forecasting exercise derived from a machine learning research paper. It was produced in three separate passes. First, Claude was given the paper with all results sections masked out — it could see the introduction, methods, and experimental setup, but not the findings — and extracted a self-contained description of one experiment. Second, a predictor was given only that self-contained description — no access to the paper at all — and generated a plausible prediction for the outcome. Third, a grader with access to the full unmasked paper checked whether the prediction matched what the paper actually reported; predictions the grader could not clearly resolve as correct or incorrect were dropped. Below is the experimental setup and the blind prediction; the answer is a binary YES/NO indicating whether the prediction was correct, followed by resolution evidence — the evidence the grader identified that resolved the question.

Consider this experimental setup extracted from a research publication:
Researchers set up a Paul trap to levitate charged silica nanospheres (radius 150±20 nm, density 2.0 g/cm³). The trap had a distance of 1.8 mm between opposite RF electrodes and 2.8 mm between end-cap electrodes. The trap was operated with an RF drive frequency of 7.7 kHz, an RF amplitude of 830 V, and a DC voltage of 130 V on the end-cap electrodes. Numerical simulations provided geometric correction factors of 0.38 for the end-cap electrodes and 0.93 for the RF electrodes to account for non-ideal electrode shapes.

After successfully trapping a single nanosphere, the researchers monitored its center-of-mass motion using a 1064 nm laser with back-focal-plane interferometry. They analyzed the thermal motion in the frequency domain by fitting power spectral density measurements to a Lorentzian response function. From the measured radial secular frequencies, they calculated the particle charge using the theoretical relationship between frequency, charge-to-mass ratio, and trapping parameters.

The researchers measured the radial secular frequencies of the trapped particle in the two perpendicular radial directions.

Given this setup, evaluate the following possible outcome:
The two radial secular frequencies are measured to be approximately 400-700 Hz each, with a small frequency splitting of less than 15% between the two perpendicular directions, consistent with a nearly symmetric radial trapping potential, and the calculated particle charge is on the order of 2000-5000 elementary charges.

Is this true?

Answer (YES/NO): NO